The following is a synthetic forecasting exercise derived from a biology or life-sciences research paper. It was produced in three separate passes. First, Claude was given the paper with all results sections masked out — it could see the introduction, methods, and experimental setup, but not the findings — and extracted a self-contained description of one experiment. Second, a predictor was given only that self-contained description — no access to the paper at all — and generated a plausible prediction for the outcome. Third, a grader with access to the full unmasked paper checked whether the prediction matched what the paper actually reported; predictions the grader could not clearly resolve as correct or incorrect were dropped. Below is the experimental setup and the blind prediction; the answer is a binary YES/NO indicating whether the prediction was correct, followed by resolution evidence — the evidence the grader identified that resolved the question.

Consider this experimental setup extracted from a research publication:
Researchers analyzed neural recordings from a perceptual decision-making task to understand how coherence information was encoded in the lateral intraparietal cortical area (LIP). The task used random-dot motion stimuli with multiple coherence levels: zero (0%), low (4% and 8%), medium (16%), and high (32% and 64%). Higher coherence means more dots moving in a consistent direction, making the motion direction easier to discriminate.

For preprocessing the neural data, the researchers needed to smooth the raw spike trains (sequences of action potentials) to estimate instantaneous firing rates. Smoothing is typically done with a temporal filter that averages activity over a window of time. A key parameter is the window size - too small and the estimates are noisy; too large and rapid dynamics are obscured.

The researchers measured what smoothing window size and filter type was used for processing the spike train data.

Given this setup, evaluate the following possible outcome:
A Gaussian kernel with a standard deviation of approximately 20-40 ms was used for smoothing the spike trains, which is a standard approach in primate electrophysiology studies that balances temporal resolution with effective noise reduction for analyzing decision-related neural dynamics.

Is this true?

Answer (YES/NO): NO